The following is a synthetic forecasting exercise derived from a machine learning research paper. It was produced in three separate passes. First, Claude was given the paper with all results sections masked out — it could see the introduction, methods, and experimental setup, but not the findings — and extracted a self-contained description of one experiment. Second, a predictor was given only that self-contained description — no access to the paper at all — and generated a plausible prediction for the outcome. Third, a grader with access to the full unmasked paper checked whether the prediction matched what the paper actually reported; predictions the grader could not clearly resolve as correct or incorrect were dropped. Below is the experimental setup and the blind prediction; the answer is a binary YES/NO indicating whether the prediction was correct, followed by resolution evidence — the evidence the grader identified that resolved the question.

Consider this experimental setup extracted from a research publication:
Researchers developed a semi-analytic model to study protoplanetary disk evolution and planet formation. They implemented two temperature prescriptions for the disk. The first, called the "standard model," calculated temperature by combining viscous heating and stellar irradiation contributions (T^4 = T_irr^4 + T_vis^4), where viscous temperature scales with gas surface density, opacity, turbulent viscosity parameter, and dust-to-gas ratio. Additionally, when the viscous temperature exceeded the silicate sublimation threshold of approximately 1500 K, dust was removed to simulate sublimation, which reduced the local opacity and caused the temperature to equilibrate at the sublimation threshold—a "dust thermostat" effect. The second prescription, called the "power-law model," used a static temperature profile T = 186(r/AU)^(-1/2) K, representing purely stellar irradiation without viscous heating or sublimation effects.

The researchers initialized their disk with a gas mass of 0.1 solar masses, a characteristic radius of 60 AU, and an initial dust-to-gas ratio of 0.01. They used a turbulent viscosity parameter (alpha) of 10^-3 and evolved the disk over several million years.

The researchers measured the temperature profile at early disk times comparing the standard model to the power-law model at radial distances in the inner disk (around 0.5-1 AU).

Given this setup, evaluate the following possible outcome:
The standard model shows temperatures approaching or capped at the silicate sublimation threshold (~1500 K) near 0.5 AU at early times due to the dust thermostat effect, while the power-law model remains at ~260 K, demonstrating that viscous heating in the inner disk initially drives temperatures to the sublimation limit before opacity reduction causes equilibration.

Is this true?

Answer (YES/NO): YES